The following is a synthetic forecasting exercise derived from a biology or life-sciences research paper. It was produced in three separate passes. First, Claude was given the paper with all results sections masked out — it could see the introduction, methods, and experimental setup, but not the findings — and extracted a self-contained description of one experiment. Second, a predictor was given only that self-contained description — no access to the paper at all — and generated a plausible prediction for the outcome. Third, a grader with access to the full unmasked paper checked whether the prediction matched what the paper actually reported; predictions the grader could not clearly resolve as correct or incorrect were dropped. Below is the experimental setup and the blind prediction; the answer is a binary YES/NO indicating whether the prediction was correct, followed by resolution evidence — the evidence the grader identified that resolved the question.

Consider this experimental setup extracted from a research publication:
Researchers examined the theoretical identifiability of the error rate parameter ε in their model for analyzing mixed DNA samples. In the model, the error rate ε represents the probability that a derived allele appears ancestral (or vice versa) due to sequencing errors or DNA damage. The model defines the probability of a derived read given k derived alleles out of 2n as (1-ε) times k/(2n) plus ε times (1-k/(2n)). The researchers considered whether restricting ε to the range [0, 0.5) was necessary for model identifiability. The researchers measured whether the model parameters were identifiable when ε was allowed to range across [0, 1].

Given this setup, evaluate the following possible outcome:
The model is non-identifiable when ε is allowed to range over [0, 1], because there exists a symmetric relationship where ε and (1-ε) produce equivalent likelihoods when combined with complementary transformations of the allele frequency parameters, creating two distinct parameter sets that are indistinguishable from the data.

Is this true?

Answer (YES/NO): YES